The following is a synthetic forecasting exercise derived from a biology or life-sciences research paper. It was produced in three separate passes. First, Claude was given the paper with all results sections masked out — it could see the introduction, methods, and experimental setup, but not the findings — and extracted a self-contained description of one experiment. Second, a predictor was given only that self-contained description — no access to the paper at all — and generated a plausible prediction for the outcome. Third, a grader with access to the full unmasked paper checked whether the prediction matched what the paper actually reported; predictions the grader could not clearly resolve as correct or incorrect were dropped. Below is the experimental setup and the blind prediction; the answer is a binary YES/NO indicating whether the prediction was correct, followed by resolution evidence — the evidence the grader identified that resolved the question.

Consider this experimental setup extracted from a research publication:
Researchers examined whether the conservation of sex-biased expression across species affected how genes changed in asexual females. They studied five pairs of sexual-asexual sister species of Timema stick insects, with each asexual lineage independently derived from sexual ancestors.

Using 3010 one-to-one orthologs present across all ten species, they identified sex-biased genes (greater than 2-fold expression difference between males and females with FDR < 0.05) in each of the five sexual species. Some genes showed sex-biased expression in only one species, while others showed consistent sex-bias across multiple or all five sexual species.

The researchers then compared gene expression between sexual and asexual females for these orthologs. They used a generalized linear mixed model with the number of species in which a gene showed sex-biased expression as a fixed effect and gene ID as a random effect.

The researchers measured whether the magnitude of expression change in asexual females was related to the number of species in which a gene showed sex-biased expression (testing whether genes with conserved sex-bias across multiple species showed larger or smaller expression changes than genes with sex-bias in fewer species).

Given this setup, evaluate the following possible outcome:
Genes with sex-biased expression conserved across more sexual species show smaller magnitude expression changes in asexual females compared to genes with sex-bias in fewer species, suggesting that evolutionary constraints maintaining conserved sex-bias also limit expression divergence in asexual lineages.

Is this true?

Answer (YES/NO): YES